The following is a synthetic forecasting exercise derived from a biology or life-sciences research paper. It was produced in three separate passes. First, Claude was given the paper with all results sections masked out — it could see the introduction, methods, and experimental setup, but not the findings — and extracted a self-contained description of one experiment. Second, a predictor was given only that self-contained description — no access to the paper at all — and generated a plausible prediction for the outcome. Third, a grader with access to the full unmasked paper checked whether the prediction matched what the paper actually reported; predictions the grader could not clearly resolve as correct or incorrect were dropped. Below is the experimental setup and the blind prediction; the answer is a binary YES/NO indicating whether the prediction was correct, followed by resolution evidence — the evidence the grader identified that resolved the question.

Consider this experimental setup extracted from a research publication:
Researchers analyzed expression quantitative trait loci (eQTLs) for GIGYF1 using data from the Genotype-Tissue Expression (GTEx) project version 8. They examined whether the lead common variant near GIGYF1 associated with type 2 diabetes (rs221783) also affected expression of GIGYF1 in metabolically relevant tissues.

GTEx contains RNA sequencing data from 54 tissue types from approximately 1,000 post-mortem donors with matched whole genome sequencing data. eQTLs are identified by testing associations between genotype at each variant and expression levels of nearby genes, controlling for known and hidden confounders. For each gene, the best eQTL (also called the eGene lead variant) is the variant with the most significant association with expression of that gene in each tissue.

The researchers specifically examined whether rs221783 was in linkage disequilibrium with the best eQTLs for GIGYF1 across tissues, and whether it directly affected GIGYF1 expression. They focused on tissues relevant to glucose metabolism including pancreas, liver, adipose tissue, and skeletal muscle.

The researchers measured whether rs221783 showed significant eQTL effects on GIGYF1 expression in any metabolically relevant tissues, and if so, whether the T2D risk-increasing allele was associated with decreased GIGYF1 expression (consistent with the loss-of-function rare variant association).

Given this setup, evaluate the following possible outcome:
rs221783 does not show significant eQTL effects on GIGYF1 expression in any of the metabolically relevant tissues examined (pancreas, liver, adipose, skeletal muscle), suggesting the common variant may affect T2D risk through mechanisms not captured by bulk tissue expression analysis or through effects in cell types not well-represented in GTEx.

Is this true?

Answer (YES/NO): NO